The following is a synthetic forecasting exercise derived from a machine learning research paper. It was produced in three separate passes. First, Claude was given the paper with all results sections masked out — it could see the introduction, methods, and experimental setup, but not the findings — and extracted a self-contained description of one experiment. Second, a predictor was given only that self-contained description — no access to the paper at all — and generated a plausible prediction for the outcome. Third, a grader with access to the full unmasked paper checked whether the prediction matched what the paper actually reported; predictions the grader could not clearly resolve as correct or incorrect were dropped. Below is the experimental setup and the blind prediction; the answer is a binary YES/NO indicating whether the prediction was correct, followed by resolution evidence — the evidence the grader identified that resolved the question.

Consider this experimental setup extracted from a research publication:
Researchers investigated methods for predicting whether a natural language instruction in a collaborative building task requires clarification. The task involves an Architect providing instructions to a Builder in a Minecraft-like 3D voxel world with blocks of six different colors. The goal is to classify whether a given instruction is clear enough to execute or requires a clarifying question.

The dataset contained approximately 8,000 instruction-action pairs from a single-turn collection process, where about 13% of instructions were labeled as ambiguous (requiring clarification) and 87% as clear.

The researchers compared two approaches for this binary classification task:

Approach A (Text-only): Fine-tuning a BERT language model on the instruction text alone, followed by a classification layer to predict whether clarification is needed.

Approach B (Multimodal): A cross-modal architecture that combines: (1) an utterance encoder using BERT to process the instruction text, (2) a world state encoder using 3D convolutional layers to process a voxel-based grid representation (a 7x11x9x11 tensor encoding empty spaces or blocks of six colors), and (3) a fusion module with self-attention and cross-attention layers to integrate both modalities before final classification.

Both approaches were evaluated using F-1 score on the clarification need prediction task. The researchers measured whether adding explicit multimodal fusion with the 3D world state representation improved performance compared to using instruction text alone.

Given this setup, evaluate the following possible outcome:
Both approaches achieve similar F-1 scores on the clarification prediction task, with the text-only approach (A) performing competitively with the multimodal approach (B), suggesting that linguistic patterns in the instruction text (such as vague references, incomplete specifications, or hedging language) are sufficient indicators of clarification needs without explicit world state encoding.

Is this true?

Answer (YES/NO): NO